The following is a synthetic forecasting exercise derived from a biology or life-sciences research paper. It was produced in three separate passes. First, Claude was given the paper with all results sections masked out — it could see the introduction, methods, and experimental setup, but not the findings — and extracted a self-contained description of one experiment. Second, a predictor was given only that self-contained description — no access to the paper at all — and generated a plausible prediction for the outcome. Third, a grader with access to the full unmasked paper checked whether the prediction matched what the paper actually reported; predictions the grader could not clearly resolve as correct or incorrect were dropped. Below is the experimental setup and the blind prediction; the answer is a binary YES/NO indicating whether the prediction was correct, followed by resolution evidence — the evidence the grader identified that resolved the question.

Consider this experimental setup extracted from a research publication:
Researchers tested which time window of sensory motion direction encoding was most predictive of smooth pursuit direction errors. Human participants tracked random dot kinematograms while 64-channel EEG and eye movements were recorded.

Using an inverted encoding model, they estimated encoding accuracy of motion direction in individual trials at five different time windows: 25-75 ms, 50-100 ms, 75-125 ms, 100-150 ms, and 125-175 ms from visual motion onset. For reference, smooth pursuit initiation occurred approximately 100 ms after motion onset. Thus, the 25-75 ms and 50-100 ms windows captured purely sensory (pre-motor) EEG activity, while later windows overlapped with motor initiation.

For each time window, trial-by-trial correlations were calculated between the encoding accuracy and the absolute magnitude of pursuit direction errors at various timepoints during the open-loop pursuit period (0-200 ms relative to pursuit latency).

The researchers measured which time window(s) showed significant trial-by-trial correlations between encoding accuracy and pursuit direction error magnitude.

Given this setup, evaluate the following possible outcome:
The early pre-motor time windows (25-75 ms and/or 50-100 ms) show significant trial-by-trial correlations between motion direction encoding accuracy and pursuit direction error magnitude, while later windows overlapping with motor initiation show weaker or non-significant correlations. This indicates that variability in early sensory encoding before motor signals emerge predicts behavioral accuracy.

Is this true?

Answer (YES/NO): NO